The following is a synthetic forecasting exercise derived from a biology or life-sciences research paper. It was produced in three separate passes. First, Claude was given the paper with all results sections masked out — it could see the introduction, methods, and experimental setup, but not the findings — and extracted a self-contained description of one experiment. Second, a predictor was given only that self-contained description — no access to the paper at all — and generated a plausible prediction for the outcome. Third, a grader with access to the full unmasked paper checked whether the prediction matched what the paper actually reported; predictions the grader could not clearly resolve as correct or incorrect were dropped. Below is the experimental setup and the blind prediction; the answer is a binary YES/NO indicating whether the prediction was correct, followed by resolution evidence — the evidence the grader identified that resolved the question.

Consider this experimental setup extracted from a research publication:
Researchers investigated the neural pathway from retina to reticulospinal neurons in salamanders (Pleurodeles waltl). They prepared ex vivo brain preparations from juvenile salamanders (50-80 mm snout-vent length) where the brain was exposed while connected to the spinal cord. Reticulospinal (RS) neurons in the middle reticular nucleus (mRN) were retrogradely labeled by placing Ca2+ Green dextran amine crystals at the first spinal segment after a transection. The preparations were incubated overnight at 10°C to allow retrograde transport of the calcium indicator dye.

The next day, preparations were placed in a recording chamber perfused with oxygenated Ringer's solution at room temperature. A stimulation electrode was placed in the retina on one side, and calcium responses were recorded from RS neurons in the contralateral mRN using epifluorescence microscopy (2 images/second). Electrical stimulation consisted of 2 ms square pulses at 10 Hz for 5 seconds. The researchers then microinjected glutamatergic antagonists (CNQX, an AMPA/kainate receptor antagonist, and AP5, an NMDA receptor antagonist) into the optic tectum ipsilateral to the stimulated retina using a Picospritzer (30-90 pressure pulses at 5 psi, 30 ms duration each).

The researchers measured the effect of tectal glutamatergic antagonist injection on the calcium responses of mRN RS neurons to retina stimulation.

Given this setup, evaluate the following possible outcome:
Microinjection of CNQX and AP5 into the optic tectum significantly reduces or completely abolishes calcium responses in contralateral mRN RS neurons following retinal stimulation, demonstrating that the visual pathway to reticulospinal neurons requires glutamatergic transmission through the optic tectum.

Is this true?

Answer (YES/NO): YES